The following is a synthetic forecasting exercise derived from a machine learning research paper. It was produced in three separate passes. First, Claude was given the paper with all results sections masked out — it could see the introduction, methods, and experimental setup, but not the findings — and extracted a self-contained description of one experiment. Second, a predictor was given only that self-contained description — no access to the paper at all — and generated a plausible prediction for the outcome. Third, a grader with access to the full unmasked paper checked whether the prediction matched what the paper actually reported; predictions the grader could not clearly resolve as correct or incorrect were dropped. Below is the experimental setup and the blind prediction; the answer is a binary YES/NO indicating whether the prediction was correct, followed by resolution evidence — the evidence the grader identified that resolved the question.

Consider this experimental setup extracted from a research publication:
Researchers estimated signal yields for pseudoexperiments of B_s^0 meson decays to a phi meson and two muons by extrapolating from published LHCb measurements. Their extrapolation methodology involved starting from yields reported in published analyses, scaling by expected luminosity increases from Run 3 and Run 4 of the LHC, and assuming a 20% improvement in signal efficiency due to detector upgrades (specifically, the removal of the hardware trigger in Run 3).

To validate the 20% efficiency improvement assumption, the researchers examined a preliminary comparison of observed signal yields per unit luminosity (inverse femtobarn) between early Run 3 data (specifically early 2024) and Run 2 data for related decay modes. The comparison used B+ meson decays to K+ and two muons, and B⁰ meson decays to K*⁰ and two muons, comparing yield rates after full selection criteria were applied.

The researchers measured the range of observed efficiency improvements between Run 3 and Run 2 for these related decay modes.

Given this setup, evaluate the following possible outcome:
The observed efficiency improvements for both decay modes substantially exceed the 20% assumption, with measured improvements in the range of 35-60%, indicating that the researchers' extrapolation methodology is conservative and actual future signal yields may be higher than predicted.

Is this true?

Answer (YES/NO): NO